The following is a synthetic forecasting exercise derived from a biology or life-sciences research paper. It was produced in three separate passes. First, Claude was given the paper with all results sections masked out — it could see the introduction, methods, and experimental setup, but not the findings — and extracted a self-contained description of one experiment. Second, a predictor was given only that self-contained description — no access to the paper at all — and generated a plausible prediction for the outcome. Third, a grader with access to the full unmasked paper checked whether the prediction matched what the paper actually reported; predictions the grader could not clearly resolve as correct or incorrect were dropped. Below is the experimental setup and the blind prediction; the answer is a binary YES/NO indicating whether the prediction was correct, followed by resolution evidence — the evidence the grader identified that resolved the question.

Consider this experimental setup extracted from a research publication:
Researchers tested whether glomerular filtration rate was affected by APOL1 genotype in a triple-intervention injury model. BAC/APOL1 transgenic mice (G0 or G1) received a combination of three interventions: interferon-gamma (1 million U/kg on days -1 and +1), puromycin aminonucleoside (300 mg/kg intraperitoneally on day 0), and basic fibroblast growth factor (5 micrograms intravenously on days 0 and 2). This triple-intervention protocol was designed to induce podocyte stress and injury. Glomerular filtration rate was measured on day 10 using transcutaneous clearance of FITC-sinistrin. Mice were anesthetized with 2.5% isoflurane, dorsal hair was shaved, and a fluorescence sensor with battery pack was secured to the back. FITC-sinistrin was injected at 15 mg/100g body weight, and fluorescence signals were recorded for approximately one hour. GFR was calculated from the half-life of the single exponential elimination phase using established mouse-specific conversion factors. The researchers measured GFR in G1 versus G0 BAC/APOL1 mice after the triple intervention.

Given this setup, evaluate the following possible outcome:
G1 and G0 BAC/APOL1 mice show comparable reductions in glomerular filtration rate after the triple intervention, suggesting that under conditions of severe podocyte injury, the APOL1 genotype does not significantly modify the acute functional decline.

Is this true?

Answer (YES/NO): NO